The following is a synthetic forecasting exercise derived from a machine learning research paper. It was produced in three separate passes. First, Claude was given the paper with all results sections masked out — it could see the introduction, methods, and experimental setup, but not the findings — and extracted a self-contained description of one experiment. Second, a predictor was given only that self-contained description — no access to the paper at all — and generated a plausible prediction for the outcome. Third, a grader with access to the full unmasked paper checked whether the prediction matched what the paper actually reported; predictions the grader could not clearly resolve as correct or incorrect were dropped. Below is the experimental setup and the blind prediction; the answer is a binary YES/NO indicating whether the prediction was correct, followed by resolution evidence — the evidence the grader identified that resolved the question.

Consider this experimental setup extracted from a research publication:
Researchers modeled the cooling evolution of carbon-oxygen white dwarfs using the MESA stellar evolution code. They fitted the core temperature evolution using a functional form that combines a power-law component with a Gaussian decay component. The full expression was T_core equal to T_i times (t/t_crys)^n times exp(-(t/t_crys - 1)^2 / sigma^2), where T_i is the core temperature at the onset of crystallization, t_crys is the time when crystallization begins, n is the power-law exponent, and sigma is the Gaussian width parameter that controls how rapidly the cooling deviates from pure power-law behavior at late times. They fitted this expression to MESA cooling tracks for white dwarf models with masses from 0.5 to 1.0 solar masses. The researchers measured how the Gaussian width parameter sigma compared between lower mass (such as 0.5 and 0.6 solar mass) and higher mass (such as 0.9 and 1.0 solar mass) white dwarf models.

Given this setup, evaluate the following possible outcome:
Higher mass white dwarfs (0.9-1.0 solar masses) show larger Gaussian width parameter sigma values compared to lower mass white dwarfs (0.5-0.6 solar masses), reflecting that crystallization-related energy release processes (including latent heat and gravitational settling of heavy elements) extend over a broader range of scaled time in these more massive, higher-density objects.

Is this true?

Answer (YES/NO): YES